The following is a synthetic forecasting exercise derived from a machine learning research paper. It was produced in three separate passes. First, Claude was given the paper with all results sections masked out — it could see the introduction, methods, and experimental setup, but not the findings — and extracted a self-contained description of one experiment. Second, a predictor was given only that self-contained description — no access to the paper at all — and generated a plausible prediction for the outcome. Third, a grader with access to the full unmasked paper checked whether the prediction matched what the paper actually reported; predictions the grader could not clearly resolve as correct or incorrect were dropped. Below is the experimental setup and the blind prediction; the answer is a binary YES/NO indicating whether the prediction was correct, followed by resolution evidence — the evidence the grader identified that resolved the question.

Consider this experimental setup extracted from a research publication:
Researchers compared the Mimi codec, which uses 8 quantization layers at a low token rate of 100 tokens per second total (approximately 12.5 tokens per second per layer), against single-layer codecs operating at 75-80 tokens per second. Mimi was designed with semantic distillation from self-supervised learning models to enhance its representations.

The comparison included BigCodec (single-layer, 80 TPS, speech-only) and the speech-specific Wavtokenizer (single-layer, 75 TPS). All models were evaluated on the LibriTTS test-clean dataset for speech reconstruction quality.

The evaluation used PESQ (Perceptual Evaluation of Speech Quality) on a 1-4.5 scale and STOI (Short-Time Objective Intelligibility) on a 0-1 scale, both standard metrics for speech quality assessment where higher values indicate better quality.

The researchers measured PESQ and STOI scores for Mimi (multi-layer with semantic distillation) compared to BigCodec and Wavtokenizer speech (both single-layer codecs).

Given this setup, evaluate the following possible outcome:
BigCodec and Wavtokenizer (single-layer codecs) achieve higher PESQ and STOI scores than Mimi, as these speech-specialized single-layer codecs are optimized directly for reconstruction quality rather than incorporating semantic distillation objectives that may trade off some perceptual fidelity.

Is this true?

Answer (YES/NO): YES